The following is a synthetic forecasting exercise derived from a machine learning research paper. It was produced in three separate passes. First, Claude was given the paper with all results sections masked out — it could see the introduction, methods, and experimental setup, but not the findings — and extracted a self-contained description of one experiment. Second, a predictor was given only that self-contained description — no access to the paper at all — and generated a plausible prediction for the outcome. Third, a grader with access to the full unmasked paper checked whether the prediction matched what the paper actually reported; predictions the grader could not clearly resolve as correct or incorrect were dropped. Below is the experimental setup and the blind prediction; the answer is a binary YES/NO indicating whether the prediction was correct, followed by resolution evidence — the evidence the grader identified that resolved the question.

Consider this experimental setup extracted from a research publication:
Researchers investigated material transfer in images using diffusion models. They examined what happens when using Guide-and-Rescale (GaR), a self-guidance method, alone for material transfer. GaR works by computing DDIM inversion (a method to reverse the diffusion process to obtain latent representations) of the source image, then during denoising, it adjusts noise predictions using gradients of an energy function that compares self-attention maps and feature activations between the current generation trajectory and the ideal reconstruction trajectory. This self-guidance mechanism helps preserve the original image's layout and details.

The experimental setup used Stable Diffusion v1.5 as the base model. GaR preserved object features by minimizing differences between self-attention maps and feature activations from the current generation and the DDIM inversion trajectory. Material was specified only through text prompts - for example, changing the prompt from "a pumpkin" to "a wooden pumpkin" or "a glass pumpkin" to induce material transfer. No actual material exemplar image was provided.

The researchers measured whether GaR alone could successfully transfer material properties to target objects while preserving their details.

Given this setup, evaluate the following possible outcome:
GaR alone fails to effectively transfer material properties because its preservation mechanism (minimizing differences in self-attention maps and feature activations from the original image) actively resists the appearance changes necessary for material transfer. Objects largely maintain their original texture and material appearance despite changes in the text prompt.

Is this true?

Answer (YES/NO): YES